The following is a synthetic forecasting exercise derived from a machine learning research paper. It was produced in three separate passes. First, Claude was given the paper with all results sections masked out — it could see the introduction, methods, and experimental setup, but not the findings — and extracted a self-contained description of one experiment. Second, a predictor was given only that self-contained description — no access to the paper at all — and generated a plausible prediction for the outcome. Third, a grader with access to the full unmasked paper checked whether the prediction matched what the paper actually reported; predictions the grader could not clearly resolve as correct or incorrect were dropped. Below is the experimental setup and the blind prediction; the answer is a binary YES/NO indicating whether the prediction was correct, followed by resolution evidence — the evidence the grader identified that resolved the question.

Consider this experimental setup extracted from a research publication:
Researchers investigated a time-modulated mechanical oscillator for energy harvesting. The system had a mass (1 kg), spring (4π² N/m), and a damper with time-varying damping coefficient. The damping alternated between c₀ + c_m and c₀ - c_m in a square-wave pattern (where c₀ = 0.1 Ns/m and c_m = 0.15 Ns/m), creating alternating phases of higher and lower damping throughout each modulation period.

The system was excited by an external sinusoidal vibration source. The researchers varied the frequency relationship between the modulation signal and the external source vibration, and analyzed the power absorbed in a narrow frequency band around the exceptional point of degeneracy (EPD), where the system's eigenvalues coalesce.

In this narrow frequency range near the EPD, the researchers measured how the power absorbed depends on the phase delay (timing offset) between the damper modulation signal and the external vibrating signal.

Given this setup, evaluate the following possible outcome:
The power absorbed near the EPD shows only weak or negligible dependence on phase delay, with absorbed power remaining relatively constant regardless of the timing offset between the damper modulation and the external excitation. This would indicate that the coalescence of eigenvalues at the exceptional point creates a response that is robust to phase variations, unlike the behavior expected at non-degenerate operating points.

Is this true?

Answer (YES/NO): NO